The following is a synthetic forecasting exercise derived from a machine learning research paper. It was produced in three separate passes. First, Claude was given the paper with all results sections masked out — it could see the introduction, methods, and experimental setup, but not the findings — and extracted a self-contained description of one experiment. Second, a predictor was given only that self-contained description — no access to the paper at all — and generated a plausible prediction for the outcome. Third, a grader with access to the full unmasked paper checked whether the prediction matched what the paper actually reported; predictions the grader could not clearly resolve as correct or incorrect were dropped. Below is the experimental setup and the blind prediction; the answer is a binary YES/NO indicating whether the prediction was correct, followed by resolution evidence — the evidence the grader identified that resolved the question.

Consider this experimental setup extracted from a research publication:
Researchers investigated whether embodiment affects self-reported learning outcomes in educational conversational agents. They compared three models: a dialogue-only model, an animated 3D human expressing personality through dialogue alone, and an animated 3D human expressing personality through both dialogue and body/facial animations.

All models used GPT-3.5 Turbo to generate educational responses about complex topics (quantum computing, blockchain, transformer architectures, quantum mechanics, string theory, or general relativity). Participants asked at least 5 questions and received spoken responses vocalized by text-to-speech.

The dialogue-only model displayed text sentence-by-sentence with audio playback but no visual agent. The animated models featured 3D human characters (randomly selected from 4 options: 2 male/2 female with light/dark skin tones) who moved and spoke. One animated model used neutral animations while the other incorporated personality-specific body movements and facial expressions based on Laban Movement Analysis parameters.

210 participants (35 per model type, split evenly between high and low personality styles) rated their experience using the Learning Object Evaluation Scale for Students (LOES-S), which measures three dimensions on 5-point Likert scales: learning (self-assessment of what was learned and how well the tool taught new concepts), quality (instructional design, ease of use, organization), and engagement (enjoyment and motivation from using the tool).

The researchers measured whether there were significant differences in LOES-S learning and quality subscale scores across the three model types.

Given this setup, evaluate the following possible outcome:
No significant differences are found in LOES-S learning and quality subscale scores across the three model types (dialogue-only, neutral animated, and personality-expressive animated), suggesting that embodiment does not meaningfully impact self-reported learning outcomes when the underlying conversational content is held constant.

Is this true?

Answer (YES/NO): YES